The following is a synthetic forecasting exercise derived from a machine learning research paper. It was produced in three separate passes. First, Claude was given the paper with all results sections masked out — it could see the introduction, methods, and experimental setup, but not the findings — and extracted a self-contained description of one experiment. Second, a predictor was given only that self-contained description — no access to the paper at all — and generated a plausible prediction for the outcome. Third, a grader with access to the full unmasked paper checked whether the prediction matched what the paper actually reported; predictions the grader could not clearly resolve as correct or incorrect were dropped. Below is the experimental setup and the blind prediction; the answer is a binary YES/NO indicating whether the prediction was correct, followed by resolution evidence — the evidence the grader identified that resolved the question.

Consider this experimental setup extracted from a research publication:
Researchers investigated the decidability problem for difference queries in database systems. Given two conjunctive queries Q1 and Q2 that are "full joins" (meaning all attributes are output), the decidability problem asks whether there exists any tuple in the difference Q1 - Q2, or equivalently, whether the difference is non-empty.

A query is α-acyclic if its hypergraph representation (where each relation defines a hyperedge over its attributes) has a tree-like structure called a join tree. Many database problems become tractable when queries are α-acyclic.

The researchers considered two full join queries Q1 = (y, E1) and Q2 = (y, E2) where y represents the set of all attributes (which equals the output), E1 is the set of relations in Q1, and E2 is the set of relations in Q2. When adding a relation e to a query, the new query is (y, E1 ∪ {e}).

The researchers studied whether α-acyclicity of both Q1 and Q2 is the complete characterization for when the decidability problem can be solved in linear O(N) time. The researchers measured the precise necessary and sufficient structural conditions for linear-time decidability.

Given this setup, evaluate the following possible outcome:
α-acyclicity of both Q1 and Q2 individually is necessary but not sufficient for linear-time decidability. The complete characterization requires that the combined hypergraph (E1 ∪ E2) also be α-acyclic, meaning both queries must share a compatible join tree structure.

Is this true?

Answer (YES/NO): NO